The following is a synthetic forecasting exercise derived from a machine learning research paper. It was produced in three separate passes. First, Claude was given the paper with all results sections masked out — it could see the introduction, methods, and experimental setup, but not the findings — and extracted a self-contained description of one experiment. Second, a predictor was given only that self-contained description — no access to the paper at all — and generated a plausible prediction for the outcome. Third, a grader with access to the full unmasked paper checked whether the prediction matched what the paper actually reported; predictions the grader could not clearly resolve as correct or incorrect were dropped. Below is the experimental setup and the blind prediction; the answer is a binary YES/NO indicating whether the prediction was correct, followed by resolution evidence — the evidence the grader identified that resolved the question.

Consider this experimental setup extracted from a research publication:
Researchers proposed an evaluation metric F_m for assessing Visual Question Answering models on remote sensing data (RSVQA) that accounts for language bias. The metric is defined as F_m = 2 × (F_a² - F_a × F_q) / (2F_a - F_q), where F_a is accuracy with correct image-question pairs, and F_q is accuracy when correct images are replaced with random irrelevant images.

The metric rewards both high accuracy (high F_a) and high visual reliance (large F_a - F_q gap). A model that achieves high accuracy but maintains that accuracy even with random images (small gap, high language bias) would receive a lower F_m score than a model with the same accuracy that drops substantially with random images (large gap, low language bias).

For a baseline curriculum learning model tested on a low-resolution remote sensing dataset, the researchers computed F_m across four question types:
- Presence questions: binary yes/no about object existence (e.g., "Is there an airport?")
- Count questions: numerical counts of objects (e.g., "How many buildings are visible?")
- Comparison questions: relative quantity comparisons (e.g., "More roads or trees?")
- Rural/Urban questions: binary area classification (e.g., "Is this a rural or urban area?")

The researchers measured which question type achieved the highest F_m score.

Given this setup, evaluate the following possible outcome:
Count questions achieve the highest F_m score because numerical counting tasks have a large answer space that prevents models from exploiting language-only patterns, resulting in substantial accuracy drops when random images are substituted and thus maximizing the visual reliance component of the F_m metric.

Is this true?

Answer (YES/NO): NO